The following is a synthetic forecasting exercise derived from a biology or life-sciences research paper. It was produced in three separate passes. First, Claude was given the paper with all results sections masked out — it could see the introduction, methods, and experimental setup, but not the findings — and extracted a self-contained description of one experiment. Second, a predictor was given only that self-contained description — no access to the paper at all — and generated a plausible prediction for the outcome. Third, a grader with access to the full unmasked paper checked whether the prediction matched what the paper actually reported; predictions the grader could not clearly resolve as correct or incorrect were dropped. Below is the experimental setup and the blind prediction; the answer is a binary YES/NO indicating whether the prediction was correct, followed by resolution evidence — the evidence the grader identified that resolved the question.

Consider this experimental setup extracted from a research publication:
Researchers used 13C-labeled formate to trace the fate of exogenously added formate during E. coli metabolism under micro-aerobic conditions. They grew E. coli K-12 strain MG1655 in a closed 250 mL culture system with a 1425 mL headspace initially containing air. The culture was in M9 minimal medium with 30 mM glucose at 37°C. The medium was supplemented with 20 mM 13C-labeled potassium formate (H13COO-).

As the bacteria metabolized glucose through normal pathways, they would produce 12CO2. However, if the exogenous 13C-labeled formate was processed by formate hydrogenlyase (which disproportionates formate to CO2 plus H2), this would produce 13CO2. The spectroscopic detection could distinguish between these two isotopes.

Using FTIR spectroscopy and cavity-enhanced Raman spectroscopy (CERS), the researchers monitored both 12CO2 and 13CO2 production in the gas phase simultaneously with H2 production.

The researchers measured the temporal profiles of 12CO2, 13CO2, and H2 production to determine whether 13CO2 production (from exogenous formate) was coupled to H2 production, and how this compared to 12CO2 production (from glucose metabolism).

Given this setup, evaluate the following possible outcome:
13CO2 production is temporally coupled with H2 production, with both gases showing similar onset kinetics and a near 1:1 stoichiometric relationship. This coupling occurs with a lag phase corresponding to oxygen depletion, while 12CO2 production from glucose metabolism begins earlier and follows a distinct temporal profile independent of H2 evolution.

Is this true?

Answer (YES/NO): NO